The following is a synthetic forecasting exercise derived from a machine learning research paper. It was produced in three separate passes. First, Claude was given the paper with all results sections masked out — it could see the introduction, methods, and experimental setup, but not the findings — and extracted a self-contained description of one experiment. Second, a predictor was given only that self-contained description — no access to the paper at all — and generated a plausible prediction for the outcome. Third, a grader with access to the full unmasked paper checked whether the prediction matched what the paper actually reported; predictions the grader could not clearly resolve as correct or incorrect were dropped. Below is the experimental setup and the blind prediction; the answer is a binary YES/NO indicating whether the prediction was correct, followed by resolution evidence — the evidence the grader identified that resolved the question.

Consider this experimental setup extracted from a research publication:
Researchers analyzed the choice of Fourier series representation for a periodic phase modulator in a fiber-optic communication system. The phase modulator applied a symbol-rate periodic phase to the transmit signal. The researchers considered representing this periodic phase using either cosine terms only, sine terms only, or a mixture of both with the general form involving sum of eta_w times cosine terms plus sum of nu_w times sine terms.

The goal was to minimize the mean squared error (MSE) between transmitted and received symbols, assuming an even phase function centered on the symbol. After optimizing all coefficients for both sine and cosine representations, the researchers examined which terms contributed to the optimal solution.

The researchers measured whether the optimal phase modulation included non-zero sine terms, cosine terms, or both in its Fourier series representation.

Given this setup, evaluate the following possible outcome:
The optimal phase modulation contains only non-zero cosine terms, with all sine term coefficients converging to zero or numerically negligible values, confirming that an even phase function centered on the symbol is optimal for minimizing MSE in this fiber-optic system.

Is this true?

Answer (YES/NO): YES